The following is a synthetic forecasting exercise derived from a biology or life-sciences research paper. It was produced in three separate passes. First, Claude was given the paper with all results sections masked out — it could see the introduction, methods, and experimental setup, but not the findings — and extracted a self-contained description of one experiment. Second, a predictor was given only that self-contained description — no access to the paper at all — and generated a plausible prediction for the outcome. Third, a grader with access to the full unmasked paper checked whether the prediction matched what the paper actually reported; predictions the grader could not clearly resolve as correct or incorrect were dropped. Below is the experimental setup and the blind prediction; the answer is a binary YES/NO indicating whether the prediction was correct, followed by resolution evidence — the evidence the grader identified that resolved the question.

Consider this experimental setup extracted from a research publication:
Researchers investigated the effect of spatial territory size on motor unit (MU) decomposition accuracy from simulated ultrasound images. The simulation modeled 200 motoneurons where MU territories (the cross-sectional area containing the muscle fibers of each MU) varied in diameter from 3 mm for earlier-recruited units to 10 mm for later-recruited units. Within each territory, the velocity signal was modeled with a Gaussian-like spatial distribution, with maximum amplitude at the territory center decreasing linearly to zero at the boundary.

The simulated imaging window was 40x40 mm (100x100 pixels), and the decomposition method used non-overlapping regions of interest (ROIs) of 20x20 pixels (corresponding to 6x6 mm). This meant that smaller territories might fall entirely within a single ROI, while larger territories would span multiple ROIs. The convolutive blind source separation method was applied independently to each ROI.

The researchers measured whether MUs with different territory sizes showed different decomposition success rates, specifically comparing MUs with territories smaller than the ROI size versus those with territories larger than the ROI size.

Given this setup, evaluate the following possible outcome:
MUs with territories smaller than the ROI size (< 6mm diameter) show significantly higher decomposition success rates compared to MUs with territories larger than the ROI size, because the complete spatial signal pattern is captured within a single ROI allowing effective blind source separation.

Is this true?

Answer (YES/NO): NO